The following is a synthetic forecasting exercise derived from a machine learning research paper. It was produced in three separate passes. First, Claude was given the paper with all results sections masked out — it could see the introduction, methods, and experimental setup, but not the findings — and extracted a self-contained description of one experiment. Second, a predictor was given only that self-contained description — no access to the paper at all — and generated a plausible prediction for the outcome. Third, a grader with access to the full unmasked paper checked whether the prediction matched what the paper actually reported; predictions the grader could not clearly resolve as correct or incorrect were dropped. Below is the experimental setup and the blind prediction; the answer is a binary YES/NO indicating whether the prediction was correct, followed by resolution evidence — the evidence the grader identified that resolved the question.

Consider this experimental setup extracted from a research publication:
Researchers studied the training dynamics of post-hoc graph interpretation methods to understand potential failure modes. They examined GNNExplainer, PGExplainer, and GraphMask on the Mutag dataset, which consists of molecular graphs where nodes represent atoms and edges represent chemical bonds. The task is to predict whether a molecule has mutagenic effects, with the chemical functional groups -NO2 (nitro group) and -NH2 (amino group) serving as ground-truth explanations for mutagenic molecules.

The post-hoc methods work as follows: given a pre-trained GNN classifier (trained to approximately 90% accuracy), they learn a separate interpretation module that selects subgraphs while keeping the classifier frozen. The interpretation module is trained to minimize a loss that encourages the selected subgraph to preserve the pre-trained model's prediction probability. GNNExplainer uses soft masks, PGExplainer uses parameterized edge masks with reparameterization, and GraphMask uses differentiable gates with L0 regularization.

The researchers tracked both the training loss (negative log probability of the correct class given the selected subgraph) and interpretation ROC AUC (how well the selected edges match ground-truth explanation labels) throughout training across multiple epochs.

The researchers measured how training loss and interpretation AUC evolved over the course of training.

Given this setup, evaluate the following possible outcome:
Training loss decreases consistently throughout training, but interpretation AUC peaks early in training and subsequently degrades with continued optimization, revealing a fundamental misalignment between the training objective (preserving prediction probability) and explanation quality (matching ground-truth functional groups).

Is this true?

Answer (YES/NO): YES